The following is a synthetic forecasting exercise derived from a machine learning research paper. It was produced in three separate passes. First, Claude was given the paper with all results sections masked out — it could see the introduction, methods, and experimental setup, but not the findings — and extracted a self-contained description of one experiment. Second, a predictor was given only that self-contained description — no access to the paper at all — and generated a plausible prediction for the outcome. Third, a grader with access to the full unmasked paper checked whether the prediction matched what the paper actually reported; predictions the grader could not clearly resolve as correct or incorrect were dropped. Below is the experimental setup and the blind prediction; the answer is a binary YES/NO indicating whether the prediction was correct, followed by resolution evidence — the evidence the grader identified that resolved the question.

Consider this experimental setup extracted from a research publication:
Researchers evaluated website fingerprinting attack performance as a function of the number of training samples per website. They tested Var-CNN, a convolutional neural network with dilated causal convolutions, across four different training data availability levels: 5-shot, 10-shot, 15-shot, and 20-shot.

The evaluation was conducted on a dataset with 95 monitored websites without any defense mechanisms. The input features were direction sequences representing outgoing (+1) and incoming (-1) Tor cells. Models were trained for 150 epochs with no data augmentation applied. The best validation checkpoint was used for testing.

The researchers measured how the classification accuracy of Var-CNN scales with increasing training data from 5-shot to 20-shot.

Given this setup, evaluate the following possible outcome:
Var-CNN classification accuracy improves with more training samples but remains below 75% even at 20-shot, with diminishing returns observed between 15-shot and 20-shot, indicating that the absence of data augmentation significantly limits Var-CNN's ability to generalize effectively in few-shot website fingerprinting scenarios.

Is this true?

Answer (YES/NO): NO